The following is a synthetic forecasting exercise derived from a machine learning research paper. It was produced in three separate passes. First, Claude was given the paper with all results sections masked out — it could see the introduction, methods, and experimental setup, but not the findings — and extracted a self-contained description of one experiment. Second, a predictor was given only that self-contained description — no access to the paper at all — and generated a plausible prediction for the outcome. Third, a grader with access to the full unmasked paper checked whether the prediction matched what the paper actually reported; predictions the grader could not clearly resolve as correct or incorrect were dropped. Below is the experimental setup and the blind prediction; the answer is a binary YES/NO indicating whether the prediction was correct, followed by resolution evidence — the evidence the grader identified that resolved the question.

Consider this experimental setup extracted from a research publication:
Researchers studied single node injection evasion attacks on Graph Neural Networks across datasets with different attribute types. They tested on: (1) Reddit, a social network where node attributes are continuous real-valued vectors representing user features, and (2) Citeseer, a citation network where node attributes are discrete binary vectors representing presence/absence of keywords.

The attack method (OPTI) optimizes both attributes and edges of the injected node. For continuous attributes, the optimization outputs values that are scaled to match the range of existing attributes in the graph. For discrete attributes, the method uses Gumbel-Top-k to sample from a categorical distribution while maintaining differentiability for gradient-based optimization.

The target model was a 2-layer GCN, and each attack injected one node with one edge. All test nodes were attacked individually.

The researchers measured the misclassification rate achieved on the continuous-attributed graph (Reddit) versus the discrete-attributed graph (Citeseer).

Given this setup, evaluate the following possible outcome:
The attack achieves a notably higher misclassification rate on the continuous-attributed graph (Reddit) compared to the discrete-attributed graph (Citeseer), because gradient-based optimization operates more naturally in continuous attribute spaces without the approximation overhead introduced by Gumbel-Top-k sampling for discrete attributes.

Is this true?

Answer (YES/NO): YES